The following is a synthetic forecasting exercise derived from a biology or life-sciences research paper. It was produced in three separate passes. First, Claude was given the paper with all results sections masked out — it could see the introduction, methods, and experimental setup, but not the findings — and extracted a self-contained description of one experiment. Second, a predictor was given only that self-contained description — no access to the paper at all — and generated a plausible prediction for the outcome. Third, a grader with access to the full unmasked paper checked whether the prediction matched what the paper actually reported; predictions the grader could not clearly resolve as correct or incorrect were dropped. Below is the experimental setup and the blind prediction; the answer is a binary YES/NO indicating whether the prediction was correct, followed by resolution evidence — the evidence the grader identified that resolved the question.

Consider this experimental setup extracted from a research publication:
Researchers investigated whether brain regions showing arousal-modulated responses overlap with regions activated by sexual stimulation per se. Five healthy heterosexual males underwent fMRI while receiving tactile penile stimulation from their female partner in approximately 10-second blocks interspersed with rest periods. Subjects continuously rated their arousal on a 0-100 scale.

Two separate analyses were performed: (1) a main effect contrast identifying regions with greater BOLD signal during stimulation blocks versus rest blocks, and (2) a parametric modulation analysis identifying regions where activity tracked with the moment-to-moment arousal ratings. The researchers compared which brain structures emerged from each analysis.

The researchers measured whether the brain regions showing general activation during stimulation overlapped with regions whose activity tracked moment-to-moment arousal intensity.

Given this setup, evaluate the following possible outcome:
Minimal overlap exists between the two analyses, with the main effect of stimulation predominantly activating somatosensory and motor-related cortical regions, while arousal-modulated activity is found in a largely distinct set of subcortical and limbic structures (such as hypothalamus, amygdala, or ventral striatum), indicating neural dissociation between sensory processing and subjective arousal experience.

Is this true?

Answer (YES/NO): NO